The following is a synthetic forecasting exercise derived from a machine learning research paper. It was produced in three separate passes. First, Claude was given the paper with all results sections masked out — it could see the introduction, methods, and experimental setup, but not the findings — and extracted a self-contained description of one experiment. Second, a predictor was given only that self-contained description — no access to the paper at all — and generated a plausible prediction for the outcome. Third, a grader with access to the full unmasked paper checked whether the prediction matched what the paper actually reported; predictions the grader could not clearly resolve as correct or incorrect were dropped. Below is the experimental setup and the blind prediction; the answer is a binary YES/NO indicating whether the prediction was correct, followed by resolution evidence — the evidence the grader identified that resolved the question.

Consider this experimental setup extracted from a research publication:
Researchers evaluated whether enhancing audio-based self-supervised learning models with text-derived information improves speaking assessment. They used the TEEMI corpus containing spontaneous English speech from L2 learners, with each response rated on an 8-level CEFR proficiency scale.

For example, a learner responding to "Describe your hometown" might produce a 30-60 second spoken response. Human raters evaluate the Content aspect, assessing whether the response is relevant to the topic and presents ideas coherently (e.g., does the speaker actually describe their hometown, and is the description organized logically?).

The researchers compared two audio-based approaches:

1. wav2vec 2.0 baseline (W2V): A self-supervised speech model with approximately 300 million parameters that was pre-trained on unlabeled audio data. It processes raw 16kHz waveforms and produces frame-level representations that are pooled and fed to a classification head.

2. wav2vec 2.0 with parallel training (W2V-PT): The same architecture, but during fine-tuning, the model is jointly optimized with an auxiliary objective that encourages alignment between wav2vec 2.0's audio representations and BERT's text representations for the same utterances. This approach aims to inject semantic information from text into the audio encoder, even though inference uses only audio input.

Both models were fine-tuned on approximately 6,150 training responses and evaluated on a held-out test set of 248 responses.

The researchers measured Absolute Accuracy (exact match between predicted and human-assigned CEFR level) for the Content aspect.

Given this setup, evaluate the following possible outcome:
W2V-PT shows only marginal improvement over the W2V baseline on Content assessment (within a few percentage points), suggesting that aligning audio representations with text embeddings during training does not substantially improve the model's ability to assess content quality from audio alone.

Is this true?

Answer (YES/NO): NO